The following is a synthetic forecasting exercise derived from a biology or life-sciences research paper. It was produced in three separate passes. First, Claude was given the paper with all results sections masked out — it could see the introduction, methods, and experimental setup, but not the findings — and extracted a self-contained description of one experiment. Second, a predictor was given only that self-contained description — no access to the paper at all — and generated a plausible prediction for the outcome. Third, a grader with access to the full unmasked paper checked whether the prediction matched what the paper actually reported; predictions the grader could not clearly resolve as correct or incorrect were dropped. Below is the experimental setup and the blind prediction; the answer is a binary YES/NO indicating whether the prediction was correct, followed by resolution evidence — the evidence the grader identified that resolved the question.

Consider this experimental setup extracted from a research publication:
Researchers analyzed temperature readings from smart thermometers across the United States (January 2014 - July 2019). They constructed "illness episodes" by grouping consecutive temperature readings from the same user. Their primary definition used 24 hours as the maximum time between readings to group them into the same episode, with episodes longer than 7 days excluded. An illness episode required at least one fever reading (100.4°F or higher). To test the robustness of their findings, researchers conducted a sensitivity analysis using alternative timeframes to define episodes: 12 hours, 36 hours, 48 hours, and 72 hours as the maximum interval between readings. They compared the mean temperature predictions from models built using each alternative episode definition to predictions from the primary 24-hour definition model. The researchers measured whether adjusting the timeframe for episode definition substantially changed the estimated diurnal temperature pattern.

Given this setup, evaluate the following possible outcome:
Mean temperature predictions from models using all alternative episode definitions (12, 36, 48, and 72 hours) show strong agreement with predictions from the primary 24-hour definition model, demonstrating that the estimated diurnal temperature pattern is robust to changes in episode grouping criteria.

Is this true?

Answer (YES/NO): YES